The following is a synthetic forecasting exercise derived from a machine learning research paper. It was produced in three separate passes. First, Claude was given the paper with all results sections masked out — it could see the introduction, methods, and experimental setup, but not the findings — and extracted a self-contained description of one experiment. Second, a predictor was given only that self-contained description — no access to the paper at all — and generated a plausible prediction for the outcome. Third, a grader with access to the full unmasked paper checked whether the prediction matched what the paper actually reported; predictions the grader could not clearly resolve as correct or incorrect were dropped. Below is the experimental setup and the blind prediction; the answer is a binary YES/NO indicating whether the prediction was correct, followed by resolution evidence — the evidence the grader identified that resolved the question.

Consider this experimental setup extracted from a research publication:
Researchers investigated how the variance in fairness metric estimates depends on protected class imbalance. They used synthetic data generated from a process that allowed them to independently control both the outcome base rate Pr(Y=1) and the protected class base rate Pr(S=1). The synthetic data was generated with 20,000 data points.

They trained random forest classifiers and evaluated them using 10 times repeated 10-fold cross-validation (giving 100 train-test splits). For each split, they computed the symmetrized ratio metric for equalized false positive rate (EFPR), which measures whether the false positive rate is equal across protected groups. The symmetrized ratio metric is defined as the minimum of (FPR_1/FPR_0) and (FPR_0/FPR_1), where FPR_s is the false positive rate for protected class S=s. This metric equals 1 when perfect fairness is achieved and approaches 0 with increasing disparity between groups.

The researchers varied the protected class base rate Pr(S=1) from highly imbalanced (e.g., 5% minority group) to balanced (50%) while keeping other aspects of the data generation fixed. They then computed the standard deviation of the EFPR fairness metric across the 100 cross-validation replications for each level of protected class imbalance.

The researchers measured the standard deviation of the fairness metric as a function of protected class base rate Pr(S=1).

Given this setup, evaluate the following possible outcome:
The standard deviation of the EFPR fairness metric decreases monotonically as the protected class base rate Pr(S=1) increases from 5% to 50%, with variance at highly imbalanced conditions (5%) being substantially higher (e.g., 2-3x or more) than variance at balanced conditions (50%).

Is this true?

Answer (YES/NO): YES